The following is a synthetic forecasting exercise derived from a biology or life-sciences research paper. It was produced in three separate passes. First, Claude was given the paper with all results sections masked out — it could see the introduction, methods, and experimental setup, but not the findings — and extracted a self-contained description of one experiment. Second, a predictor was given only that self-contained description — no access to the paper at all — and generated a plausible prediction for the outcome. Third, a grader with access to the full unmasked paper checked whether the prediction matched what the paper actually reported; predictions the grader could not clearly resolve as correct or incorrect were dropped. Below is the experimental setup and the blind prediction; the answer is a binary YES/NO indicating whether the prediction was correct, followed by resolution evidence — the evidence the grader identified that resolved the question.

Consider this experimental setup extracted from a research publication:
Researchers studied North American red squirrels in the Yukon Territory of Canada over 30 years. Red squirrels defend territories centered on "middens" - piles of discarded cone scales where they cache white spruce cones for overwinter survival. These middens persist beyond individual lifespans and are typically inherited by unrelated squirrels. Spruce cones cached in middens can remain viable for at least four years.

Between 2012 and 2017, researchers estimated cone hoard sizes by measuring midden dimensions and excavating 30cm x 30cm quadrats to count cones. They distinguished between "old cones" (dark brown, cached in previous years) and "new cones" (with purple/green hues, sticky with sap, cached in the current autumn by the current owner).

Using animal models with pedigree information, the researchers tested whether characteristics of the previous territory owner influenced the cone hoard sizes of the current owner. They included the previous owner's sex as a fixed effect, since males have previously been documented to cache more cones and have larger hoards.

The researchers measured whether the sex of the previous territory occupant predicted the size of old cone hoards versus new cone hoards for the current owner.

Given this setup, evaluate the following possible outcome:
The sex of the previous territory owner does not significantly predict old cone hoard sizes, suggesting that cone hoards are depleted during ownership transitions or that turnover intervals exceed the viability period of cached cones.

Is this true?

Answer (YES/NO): NO